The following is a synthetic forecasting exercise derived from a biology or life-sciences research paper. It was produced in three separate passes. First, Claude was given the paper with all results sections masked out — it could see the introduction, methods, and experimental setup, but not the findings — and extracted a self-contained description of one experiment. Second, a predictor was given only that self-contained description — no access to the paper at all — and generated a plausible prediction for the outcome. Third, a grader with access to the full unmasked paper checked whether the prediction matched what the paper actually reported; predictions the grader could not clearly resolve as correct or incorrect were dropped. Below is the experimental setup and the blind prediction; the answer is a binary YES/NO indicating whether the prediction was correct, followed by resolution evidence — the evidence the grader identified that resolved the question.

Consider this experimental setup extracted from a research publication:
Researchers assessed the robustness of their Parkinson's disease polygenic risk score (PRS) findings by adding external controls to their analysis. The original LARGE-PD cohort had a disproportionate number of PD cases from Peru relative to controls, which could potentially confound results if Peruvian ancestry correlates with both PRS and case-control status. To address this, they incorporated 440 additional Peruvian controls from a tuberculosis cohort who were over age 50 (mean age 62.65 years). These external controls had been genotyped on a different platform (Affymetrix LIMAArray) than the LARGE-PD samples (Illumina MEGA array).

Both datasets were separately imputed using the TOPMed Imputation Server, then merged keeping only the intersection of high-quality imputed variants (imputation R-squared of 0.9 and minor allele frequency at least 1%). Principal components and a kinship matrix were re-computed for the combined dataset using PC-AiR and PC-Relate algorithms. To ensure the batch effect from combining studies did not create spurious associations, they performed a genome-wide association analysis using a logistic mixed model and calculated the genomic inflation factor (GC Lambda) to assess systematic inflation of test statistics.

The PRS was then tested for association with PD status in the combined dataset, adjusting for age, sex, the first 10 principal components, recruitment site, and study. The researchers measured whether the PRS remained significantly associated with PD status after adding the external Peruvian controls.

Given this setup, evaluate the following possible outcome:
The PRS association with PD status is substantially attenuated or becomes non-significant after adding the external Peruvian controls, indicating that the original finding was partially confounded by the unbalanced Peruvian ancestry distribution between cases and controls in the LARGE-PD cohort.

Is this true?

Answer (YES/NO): YES